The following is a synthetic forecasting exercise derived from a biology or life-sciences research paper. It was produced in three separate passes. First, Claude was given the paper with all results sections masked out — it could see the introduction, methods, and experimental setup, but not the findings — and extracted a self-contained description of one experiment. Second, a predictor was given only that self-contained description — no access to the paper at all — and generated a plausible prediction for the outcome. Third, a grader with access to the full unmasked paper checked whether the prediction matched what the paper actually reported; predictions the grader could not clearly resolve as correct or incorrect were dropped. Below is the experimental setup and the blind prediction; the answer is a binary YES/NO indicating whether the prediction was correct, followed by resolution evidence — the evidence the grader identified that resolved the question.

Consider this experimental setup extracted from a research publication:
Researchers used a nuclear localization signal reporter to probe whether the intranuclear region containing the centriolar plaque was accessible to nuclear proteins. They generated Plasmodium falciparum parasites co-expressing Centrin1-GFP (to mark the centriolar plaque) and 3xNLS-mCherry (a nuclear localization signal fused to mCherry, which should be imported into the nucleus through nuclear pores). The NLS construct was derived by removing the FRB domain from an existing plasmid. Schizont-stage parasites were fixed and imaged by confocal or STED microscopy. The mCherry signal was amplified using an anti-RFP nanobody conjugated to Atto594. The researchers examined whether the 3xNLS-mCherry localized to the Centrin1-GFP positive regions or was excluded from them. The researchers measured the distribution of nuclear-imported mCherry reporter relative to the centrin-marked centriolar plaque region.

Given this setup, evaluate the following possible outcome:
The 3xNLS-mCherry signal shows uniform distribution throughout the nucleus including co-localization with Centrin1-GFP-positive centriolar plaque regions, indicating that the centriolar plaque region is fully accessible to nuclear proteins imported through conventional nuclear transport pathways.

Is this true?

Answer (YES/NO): NO